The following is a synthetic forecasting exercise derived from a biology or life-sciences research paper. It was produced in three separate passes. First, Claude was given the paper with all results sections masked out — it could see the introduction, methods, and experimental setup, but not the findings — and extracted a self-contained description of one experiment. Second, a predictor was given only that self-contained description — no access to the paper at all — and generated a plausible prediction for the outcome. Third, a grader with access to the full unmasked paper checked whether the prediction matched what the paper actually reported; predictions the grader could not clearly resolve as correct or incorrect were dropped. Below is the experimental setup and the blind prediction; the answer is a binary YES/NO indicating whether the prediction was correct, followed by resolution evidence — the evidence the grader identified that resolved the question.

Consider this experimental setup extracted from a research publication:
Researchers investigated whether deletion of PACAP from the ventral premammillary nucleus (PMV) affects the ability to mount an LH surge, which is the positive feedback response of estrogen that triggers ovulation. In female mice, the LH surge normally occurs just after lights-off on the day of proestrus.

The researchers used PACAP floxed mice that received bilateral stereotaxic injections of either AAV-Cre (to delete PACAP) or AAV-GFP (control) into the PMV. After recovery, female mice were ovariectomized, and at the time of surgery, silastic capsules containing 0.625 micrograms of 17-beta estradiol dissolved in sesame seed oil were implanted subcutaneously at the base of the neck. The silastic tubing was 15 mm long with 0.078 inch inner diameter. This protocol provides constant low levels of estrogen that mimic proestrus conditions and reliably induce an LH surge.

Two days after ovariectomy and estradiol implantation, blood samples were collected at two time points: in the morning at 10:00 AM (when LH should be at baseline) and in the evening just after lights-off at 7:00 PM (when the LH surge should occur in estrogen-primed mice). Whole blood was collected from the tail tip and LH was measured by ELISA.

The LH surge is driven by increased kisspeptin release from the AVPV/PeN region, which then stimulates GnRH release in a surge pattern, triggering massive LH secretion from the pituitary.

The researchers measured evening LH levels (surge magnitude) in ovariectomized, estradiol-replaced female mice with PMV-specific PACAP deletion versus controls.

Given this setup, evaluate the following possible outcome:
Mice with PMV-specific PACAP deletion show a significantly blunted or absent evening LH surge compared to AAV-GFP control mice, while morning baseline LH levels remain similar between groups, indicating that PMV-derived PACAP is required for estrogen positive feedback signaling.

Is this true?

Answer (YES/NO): YES